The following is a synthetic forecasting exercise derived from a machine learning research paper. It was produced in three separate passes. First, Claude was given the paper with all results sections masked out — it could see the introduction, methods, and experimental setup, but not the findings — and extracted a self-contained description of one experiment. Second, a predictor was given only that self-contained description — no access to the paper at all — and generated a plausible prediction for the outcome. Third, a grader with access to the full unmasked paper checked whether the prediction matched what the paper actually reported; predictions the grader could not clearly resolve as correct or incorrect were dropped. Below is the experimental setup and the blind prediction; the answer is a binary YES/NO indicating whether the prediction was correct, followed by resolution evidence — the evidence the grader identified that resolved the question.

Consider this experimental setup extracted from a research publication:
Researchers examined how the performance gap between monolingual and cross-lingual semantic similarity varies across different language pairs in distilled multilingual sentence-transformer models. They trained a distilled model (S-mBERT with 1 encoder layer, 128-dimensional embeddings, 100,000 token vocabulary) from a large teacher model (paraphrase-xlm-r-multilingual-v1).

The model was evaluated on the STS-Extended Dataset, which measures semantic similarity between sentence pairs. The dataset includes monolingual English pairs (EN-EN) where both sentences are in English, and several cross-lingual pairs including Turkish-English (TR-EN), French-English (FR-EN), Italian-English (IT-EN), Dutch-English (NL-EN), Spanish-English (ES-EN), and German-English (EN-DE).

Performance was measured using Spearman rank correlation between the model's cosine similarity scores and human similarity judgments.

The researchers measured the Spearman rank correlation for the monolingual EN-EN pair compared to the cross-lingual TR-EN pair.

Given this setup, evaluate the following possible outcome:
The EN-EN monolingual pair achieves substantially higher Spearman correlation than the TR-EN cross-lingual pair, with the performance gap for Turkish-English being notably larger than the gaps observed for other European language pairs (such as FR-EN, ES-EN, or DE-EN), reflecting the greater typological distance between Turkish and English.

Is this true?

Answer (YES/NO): YES